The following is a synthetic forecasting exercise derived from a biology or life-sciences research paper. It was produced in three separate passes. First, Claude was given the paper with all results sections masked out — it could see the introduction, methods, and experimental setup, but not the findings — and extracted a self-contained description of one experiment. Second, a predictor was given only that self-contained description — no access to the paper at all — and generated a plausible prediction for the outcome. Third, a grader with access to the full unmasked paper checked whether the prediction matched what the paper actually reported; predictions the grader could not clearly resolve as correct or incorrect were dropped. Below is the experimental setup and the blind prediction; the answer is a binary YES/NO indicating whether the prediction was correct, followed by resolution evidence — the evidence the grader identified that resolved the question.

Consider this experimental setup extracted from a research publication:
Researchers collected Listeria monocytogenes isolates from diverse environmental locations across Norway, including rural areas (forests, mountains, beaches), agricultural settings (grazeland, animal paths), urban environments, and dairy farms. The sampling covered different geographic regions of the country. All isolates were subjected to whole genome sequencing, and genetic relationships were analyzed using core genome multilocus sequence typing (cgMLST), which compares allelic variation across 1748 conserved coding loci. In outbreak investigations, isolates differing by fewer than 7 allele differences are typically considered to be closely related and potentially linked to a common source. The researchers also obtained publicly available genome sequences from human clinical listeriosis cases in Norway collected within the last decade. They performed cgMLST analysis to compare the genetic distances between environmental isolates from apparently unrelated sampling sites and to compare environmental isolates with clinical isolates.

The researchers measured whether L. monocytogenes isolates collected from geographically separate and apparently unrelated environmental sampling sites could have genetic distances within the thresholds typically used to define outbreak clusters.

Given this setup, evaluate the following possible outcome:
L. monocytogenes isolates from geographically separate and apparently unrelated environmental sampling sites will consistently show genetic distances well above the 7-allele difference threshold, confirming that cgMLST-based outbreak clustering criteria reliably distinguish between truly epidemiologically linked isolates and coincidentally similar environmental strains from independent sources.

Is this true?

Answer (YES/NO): NO